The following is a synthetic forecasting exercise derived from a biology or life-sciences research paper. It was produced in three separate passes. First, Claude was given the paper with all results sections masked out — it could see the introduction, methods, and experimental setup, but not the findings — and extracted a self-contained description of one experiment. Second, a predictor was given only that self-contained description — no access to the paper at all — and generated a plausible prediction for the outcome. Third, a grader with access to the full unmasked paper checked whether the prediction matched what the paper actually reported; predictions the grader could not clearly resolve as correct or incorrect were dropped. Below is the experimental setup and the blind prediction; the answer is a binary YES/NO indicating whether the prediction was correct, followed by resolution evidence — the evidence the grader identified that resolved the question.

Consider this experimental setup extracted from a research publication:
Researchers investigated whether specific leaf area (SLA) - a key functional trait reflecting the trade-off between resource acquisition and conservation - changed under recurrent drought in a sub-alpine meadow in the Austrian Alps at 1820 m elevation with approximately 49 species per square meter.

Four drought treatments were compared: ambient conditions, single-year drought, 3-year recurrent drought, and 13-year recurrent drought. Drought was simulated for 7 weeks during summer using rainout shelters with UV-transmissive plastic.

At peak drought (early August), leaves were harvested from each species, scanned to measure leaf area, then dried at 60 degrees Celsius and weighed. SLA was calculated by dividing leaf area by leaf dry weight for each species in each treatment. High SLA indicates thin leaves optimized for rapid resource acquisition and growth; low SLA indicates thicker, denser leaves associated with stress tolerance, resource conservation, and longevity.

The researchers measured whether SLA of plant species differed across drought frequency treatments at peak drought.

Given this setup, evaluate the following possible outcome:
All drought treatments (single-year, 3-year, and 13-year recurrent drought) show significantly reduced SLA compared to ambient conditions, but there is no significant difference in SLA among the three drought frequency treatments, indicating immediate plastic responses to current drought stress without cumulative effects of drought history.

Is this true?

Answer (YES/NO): NO